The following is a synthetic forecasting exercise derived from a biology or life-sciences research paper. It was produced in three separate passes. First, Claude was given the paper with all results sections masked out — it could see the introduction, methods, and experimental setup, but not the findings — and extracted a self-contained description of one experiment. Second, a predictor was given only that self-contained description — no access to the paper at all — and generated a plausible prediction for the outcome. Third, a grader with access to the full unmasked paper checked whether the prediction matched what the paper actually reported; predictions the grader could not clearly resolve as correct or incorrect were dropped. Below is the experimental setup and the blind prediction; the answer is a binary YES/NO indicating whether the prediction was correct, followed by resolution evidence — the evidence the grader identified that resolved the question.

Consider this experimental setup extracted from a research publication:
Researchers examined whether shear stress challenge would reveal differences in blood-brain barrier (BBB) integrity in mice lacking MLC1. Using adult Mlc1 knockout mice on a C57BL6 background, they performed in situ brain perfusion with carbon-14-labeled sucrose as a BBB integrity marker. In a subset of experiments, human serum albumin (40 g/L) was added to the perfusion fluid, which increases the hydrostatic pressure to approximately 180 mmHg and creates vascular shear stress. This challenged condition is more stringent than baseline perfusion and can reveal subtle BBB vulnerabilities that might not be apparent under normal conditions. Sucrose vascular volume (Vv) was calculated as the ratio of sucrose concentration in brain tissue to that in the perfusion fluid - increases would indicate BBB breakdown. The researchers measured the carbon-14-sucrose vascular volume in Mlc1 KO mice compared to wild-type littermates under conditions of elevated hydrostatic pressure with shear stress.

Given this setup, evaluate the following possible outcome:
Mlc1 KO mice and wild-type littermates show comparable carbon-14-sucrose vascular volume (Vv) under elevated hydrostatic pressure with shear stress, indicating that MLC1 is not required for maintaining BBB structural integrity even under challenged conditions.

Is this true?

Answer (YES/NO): YES